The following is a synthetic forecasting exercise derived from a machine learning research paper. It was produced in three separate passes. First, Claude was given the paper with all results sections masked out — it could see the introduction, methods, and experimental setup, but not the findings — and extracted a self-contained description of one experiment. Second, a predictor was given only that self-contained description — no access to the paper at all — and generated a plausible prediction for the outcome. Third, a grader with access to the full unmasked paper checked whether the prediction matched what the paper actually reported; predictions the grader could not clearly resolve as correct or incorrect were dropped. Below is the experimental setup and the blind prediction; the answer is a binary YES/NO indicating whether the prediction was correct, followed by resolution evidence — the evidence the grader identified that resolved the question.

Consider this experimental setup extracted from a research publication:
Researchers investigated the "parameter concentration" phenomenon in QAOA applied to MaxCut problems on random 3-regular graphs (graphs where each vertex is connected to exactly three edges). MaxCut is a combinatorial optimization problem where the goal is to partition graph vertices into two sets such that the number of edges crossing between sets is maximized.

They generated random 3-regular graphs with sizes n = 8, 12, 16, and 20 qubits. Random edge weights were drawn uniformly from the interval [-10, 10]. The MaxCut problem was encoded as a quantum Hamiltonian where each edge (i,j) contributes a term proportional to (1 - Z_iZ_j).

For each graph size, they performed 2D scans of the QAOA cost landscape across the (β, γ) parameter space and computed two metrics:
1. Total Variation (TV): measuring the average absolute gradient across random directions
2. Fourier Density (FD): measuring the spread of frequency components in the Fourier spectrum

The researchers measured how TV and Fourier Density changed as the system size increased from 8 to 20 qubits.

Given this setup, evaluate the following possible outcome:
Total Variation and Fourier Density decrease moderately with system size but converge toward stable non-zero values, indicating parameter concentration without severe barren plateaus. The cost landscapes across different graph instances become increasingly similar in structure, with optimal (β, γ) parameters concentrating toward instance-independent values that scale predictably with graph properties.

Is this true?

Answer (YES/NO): NO